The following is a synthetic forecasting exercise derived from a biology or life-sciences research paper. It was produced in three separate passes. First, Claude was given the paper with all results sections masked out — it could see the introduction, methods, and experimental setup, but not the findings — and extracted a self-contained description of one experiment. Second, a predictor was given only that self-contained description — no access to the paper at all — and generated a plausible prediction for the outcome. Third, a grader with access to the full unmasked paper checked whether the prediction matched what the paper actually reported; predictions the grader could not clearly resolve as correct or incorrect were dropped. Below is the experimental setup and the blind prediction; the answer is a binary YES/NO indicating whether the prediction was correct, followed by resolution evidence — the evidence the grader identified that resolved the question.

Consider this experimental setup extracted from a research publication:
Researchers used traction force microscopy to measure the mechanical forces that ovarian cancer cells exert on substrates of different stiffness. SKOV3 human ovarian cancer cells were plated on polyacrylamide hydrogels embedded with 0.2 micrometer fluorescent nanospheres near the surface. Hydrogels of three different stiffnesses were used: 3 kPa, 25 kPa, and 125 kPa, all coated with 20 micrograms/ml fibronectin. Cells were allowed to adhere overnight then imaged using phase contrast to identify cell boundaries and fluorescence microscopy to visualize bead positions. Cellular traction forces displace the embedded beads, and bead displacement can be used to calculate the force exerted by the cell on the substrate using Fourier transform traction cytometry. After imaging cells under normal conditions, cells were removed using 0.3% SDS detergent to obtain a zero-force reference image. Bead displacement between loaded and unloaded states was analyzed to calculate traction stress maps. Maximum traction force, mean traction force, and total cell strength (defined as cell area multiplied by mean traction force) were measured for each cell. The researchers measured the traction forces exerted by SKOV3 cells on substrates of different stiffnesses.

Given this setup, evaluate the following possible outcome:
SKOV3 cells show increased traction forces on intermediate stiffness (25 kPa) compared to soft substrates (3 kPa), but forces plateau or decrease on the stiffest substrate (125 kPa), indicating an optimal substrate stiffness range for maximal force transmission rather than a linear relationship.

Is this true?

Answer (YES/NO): NO